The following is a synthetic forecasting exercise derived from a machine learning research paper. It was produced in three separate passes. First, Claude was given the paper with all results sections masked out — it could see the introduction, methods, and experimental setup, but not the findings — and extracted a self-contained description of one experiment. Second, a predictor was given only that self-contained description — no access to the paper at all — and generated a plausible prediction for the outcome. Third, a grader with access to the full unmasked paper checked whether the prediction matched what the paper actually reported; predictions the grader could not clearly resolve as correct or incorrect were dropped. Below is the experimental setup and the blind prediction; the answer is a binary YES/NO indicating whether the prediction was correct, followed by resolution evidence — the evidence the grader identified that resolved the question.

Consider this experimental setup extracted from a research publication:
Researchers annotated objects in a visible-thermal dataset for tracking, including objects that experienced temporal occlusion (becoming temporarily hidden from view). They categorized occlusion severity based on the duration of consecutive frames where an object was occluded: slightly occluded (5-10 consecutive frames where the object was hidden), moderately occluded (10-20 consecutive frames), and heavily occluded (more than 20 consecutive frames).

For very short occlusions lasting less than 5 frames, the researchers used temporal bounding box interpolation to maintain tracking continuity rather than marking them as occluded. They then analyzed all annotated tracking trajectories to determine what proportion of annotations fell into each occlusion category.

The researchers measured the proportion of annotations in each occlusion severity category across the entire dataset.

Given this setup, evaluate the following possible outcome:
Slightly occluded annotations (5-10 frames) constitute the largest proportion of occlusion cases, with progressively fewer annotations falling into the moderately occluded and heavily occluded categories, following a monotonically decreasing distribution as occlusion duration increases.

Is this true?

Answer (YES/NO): NO